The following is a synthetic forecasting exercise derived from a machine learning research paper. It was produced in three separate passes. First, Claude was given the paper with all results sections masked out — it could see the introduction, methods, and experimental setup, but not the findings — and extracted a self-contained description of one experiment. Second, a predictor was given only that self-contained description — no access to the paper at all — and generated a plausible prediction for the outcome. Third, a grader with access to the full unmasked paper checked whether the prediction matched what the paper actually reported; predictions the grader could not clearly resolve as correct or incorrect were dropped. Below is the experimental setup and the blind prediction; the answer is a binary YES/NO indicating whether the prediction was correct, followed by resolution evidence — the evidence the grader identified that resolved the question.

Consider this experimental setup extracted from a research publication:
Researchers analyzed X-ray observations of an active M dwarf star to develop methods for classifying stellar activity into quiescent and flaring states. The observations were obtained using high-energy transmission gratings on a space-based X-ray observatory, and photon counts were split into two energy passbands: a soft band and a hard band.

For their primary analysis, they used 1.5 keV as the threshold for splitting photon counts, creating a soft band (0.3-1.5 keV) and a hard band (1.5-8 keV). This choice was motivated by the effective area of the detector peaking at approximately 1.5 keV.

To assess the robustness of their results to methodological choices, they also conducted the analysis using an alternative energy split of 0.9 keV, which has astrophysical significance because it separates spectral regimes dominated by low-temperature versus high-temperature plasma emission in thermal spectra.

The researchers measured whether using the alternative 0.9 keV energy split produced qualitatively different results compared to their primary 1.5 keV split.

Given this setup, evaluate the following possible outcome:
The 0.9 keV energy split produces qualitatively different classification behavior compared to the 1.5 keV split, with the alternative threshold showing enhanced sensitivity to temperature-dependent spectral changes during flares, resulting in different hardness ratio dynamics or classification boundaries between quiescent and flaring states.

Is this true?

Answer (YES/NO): NO